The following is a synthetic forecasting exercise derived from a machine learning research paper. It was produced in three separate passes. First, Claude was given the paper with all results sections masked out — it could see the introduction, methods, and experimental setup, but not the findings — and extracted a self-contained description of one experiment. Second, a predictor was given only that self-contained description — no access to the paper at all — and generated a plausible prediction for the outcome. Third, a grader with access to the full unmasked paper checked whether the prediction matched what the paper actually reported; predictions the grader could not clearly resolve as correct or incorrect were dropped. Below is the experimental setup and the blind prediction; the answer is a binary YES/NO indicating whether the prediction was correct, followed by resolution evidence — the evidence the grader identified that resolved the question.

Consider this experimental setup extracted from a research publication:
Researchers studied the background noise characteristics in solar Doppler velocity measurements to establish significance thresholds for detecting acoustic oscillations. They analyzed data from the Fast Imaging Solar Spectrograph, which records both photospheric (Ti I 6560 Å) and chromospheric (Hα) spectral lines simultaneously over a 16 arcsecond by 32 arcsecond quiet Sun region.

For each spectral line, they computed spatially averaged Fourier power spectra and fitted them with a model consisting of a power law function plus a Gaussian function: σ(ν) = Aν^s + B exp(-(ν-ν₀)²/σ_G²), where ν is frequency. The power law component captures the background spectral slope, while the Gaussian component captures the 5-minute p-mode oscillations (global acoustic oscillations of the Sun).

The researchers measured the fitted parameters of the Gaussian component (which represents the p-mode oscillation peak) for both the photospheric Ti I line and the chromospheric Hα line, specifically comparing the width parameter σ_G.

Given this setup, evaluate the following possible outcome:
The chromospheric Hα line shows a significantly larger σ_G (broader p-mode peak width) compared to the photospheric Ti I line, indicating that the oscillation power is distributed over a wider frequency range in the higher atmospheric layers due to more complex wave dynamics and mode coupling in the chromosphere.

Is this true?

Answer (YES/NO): YES